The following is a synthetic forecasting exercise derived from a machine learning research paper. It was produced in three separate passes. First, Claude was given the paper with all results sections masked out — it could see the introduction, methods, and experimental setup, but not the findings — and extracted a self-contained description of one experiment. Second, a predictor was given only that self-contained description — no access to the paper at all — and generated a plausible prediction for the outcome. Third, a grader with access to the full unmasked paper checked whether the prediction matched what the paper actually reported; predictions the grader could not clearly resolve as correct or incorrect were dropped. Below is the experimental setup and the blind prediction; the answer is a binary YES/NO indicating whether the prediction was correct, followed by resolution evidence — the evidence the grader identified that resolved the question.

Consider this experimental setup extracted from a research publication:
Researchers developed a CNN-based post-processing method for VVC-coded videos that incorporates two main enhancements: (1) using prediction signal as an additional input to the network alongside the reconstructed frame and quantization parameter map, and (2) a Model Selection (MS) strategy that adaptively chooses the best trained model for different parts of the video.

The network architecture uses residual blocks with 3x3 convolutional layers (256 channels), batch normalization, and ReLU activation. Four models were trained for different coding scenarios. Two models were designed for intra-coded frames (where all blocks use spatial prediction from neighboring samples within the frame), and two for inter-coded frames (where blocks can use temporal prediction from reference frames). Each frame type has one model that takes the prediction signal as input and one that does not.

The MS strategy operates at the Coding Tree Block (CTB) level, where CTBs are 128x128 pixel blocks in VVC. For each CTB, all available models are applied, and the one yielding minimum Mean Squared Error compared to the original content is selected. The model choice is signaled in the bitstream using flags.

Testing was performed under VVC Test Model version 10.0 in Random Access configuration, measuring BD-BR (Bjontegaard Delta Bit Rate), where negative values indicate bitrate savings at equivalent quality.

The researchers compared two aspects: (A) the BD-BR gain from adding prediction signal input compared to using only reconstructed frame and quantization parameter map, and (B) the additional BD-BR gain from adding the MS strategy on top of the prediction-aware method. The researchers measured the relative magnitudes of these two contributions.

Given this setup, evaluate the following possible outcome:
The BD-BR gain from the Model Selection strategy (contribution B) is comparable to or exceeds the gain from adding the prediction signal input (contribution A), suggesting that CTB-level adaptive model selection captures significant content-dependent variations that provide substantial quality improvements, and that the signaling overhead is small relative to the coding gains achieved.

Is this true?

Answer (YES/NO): NO